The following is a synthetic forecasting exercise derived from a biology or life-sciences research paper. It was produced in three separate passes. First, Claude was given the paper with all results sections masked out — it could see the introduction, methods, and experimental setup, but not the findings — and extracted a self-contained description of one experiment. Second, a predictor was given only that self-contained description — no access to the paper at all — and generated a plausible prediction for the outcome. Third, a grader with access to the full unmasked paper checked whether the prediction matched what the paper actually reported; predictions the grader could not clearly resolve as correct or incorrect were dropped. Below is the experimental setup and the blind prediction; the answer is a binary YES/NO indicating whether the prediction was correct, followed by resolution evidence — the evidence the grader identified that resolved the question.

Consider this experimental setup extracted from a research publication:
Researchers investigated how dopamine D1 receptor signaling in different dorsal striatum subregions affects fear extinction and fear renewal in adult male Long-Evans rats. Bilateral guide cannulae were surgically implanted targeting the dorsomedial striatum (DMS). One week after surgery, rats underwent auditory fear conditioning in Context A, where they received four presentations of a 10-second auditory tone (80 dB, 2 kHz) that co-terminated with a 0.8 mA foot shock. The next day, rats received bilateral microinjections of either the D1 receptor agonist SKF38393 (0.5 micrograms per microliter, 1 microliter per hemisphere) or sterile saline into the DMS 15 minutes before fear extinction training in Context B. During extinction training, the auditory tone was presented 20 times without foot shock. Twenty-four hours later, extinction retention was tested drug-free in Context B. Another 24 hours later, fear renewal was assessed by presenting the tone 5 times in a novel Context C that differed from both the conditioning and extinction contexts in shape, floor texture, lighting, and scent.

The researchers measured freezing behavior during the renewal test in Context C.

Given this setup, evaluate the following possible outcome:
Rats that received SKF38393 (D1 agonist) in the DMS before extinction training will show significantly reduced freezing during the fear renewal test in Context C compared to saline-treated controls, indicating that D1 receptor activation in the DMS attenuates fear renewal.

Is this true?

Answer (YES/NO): NO